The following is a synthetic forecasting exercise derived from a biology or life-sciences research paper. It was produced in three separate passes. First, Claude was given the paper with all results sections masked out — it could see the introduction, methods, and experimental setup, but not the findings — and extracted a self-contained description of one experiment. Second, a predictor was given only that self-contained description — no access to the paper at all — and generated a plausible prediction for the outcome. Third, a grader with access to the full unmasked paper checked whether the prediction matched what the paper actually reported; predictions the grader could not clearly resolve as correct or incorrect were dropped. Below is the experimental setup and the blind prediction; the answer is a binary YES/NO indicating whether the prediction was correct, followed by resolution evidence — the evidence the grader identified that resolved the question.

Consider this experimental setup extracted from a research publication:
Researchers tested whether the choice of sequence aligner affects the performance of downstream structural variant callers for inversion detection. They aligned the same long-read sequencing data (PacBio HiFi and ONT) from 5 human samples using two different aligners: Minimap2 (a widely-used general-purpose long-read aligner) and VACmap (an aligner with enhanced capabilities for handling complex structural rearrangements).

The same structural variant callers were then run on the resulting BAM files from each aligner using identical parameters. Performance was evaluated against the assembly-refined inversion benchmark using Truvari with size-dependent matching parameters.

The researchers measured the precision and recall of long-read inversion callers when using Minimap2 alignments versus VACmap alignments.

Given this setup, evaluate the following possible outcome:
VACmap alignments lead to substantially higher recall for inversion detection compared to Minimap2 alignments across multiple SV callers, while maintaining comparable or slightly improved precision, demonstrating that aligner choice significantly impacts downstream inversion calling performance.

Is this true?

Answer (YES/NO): NO